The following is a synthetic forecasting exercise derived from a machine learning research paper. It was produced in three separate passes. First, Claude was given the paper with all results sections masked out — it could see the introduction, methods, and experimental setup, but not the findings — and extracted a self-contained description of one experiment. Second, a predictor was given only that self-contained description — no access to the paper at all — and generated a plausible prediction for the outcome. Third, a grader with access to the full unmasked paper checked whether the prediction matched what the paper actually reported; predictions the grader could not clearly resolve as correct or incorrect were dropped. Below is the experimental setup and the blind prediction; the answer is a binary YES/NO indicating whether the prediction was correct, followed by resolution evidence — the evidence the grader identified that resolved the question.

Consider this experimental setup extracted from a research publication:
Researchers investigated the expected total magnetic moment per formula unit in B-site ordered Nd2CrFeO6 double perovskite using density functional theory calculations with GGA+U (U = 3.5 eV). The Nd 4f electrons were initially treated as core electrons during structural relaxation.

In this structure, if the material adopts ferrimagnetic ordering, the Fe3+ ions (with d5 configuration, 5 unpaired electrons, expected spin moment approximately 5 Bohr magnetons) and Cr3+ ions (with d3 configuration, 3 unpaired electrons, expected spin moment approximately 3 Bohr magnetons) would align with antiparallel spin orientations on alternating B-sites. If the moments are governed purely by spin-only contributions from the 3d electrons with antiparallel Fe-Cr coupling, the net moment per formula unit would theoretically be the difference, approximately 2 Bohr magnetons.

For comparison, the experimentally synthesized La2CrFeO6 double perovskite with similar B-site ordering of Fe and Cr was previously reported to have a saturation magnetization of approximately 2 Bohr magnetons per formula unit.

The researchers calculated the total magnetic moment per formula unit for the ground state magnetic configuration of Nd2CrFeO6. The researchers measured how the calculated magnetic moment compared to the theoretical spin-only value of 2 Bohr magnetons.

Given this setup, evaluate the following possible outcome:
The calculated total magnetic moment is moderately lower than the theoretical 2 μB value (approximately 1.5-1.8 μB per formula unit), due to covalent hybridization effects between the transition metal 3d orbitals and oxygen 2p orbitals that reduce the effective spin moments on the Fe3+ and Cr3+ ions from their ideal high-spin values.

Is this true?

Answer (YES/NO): NO